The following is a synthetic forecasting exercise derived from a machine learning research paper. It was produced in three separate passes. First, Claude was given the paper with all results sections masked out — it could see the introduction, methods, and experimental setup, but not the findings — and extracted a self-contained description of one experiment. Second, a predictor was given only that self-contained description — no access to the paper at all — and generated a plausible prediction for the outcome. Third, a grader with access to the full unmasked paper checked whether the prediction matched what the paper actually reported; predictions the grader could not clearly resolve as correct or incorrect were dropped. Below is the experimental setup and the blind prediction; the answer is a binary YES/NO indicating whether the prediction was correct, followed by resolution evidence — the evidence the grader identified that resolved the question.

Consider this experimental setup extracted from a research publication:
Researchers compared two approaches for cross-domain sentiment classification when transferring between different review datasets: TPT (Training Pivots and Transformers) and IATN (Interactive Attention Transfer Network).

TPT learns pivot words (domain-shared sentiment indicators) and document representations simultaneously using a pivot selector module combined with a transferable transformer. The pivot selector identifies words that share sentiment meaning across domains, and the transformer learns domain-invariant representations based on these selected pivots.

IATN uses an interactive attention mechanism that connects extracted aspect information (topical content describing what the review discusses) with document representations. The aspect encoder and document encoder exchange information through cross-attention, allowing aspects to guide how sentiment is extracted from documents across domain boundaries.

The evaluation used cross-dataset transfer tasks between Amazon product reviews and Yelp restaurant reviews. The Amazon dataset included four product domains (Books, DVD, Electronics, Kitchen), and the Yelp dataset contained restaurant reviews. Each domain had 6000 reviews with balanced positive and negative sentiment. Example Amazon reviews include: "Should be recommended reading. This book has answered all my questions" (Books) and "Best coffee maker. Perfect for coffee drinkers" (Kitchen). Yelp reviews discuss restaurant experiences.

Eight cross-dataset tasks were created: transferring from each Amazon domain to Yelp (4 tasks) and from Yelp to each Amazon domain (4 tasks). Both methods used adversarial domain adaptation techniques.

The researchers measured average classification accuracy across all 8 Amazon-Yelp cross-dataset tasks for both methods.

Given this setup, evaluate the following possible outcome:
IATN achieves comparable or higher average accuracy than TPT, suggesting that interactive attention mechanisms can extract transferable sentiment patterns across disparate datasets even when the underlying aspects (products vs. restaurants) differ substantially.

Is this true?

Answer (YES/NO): YES